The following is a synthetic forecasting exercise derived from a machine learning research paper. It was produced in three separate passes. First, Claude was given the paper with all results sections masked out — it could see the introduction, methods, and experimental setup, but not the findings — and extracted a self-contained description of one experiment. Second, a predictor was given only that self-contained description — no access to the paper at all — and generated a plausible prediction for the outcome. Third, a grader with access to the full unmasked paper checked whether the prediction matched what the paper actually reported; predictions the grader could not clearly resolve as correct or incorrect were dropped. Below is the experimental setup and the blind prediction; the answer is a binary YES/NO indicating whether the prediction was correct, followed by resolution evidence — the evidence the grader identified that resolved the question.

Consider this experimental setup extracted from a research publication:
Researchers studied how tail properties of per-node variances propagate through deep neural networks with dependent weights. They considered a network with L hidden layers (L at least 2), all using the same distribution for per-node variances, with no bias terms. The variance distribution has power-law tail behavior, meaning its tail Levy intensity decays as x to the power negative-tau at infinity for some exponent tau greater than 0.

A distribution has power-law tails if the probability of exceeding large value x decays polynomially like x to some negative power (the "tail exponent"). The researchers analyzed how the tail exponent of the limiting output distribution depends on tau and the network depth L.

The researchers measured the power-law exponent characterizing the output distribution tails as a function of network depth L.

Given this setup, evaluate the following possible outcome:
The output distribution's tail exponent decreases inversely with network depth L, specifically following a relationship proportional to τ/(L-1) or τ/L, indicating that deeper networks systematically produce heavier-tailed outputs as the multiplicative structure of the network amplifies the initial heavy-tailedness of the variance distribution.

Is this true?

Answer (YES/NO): NO